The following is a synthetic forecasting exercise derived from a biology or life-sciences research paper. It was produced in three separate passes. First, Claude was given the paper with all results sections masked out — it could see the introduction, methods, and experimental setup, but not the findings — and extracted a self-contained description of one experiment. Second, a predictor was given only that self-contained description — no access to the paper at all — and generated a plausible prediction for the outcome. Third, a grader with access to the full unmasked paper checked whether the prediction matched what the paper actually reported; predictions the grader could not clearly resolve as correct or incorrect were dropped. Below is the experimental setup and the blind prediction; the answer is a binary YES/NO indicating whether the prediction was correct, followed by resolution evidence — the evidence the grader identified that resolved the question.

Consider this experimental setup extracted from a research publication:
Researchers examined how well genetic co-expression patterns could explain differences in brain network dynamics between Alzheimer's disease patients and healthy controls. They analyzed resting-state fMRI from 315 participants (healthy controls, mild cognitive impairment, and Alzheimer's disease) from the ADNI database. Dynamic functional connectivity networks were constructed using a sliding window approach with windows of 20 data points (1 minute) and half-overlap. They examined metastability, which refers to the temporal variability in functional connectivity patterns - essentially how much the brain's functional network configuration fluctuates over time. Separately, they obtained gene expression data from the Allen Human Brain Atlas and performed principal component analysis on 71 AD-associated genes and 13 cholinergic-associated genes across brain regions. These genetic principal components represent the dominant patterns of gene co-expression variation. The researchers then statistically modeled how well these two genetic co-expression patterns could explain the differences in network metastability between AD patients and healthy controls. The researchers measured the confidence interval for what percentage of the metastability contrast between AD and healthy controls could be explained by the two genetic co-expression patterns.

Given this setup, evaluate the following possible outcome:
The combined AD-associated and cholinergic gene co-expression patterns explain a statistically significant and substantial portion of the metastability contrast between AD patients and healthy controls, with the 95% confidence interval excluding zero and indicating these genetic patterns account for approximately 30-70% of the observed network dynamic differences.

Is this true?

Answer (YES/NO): NO